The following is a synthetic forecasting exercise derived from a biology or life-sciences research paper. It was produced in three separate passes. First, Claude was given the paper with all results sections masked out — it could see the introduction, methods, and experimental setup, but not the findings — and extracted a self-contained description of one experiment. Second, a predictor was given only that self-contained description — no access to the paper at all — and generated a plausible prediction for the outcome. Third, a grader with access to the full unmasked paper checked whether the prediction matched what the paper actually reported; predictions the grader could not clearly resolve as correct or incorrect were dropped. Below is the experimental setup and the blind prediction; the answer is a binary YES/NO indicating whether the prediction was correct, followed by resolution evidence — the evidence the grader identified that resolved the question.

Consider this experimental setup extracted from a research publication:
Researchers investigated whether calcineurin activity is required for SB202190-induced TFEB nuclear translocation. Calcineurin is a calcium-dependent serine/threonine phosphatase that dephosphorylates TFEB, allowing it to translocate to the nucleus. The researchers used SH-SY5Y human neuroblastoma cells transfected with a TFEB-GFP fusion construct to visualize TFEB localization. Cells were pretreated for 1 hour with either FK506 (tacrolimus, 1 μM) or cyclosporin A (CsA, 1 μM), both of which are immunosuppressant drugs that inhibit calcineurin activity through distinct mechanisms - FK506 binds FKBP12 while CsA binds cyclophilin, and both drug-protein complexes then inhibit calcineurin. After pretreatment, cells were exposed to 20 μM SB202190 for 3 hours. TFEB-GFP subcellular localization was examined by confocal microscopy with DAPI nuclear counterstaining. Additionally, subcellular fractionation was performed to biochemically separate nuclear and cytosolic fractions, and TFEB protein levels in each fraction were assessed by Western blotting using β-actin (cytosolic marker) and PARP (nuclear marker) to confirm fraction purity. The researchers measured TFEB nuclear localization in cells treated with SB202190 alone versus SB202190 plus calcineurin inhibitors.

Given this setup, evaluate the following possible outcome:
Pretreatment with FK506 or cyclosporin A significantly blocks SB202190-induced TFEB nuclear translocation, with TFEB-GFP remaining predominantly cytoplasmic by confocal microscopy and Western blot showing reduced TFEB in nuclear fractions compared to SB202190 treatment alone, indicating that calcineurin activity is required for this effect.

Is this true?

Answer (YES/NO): YES